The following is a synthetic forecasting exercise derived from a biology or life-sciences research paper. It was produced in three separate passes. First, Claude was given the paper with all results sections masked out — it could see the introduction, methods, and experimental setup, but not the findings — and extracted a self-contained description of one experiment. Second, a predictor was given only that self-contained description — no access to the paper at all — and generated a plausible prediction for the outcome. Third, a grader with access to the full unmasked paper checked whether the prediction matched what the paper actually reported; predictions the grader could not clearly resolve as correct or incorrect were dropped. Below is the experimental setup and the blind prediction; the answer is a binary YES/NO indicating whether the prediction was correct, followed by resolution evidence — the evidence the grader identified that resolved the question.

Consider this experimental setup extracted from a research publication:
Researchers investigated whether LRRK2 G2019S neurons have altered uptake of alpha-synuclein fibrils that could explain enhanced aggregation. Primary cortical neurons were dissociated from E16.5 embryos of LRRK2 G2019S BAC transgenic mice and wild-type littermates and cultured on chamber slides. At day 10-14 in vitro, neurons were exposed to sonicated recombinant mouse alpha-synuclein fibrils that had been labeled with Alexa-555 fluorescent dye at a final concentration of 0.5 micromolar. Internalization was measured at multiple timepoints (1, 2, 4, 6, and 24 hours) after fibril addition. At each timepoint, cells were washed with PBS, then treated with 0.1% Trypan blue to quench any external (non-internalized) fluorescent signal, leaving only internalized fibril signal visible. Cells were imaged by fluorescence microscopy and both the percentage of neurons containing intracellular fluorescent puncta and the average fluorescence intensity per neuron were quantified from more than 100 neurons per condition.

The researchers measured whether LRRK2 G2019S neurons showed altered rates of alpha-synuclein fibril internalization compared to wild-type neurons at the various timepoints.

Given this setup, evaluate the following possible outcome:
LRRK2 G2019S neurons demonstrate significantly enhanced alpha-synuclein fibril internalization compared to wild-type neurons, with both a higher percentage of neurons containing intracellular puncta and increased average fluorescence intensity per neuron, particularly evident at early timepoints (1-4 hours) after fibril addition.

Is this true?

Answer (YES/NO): NO